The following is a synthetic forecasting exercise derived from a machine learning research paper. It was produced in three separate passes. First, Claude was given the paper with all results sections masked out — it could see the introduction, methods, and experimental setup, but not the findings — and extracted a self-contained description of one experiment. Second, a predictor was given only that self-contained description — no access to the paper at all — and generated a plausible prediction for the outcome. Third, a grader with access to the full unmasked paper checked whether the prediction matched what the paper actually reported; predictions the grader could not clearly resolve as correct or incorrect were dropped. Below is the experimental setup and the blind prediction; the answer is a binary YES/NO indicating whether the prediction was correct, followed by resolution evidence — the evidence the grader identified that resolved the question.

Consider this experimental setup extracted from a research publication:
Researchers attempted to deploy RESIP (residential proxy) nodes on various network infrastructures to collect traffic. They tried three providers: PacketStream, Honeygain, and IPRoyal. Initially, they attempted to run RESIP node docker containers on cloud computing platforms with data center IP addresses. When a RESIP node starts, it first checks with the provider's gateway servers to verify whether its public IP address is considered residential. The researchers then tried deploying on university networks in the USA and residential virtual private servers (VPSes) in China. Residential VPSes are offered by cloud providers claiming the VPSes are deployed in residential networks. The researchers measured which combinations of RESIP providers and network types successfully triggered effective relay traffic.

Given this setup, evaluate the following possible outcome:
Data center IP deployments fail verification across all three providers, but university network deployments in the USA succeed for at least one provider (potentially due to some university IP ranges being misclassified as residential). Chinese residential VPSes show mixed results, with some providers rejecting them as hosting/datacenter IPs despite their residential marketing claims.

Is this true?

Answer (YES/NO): YES